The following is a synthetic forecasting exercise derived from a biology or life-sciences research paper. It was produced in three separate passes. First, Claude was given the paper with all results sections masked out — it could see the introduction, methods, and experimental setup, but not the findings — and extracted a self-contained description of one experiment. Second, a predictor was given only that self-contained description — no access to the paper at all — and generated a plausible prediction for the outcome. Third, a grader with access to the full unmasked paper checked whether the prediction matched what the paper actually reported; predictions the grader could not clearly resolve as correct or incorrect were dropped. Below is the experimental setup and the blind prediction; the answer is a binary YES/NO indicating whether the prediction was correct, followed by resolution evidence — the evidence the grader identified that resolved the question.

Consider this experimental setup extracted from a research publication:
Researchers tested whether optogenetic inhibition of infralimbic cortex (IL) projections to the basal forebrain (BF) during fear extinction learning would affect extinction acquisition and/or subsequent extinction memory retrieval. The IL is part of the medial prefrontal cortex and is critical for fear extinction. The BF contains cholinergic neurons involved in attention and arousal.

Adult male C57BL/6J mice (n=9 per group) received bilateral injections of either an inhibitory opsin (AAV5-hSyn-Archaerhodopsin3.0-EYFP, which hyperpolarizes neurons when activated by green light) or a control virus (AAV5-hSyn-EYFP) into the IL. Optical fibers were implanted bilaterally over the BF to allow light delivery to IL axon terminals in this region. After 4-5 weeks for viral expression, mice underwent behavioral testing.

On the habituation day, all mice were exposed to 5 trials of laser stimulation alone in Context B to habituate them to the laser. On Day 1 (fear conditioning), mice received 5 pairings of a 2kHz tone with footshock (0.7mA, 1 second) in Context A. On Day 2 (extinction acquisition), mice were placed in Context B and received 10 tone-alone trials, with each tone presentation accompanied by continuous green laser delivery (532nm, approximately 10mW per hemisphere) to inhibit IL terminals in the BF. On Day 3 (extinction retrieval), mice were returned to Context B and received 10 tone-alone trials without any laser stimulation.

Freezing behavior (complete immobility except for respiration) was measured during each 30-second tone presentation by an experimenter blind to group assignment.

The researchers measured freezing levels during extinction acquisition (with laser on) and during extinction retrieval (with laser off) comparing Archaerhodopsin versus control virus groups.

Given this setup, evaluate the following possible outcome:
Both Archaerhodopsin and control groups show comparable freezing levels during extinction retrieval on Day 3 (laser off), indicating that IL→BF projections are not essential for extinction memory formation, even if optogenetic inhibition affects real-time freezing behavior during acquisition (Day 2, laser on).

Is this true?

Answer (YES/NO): YES